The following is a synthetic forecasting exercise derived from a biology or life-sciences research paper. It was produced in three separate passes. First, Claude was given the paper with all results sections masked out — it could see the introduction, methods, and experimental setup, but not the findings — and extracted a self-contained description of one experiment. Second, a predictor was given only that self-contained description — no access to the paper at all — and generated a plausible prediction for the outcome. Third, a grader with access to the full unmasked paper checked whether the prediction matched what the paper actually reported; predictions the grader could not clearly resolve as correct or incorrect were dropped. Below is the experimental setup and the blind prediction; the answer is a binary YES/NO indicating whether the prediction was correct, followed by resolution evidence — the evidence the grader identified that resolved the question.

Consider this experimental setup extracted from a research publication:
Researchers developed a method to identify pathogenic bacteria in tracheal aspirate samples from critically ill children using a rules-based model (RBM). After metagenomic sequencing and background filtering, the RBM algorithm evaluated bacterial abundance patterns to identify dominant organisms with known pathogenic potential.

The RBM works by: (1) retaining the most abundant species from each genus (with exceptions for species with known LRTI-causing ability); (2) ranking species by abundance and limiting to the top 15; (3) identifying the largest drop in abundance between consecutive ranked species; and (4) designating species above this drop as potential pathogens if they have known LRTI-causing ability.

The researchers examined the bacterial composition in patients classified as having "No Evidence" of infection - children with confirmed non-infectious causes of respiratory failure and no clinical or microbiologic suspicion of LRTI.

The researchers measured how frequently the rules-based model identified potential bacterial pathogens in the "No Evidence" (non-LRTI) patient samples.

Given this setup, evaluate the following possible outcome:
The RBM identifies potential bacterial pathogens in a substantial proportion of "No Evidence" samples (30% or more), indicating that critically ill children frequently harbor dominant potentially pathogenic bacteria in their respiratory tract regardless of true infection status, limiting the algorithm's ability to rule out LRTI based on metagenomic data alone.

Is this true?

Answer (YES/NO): YES